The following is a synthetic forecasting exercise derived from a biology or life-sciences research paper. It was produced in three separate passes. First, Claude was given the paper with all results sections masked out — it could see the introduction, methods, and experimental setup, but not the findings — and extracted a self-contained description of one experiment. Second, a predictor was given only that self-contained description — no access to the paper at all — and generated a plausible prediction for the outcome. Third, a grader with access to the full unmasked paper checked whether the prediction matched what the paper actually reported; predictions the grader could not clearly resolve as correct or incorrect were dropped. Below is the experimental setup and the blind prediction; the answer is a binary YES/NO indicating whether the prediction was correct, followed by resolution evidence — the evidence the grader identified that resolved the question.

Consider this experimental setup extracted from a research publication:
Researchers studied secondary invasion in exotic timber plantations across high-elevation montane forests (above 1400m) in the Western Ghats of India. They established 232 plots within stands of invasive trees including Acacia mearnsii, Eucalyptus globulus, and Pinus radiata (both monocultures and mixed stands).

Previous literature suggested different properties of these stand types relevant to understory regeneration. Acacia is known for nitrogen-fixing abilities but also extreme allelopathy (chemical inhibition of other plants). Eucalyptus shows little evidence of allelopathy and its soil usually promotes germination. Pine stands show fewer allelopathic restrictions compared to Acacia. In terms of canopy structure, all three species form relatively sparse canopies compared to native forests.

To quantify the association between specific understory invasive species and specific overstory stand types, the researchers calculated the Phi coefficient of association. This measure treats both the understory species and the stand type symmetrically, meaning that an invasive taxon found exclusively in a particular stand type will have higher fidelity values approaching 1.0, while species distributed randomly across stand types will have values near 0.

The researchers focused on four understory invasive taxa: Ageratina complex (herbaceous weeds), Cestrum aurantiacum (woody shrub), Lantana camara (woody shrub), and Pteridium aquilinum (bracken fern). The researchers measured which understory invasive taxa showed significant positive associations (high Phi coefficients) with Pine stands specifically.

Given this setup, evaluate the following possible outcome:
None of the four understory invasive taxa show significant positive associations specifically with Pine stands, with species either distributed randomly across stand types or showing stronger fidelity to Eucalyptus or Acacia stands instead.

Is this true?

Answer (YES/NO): YES